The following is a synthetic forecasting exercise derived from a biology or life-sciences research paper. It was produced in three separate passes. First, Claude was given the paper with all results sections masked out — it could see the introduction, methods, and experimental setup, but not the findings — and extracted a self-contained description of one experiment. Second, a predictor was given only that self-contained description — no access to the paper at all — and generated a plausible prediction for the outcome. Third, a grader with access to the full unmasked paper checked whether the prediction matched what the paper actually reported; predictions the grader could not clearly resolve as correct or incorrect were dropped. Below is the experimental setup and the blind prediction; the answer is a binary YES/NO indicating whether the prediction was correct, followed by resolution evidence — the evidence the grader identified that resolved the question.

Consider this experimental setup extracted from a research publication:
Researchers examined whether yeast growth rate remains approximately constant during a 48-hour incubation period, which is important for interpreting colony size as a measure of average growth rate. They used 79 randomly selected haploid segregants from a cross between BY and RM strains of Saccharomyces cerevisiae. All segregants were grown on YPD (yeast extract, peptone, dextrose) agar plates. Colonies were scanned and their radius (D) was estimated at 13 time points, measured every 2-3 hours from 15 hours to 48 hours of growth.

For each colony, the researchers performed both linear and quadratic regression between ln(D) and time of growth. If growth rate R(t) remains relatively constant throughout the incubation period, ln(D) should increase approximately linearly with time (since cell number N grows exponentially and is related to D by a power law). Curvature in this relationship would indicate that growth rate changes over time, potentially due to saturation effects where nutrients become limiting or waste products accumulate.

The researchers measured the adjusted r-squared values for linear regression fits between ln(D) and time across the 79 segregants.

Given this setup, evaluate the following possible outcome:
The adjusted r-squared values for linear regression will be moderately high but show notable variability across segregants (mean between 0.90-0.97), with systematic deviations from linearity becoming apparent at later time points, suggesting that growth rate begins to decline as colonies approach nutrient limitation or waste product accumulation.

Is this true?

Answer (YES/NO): YES